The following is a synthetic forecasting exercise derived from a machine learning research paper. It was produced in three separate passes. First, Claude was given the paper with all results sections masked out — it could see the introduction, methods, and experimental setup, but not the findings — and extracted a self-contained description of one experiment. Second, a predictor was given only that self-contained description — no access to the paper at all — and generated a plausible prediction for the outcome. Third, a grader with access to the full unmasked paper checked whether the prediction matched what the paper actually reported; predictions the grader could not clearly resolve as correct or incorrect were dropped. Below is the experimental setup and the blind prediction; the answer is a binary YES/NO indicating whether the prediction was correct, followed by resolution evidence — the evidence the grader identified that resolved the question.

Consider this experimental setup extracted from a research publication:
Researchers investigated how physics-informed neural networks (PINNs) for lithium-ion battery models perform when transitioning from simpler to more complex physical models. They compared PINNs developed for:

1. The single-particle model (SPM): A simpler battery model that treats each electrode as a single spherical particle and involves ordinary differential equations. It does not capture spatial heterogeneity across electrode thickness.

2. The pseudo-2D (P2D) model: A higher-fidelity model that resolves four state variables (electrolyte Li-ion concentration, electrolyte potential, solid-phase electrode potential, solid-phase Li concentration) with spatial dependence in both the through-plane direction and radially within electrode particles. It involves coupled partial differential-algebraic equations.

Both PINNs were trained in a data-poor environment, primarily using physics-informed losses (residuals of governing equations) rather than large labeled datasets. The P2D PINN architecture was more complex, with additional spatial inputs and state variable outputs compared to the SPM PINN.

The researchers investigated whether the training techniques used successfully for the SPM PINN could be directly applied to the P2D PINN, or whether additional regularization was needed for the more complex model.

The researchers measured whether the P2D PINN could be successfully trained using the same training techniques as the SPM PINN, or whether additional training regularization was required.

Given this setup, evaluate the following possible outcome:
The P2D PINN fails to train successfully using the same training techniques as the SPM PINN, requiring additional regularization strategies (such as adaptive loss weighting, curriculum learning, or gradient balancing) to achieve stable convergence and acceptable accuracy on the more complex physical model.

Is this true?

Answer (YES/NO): YES